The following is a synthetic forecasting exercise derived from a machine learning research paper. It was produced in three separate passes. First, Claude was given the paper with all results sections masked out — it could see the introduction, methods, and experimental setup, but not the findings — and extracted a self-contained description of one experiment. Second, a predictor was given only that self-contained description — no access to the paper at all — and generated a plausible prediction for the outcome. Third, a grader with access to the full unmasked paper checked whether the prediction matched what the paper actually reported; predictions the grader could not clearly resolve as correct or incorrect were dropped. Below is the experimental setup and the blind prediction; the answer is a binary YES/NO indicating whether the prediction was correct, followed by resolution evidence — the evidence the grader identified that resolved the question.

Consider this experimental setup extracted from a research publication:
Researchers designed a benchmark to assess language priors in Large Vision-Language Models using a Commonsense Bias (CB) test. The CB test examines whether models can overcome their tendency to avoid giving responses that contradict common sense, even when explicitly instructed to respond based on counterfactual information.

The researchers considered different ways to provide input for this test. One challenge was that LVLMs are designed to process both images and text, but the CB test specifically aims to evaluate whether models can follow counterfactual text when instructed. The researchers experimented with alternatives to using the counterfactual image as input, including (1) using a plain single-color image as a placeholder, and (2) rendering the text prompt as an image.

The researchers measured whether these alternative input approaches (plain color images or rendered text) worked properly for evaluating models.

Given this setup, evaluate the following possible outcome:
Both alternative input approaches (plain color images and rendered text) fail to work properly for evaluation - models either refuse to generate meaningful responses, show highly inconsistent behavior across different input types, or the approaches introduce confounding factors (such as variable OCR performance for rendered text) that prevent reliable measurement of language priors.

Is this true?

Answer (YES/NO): YES